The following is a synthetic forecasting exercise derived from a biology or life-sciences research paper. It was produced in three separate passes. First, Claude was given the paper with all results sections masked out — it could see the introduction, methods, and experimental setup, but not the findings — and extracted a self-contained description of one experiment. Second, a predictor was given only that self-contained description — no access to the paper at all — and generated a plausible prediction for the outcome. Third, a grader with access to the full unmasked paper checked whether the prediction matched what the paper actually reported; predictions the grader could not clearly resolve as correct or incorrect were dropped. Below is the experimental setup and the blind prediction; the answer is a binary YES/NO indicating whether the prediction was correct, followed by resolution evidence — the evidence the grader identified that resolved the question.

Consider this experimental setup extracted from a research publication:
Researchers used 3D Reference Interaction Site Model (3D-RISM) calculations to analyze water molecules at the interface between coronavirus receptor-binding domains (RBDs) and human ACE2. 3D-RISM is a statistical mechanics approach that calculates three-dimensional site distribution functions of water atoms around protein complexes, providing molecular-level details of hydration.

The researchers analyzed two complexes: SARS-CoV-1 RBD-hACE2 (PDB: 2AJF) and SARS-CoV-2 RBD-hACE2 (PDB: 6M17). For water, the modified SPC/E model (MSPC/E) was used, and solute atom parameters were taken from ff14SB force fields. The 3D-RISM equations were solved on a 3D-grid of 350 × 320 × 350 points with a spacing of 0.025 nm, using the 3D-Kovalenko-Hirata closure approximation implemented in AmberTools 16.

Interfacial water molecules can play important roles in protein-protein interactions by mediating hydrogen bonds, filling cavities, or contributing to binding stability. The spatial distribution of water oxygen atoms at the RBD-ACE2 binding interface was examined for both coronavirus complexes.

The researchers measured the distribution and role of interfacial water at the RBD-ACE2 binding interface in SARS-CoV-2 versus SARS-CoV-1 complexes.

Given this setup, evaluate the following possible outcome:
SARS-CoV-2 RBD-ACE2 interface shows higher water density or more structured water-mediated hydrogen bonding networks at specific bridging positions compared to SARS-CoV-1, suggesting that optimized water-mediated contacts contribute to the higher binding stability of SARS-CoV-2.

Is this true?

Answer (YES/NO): YES